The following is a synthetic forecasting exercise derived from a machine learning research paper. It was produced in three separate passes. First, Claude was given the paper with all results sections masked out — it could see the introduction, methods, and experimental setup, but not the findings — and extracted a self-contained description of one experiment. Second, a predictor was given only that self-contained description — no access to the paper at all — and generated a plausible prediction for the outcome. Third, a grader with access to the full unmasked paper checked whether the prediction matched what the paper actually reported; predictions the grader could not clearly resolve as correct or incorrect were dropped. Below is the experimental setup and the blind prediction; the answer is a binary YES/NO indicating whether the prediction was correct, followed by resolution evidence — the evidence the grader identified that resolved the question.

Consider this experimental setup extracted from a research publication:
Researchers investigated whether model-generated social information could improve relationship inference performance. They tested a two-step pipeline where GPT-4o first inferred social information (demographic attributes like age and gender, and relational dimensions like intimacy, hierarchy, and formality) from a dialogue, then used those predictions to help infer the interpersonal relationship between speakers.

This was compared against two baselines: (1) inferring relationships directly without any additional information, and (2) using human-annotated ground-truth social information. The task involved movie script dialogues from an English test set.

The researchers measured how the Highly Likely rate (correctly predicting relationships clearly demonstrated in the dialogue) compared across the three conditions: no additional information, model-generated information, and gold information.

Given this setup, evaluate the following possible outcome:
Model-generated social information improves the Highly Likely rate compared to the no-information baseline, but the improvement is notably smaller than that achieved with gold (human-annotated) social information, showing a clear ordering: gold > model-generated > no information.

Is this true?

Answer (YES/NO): NO